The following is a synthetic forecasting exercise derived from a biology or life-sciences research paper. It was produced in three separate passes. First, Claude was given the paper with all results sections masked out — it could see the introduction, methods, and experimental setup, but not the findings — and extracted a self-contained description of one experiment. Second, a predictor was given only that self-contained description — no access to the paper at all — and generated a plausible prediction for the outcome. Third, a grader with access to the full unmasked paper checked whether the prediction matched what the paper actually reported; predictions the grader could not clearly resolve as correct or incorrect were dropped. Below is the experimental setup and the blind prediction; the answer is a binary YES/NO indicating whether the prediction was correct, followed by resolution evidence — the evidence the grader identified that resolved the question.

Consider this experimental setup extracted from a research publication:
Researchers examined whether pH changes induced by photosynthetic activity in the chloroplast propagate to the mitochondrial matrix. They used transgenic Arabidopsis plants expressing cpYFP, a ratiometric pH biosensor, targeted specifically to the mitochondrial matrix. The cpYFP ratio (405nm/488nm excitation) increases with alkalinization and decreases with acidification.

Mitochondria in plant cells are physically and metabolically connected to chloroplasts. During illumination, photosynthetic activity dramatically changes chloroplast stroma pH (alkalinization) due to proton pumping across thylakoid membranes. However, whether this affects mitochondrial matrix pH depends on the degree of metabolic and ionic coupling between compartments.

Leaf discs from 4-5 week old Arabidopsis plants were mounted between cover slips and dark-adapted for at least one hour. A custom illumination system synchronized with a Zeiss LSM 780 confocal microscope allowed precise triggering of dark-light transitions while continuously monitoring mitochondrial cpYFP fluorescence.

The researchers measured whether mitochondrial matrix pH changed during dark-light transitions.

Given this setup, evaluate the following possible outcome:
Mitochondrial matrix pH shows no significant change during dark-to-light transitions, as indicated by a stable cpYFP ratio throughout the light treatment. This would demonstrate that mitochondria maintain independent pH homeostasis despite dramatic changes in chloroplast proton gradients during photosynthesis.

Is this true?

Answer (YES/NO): NO